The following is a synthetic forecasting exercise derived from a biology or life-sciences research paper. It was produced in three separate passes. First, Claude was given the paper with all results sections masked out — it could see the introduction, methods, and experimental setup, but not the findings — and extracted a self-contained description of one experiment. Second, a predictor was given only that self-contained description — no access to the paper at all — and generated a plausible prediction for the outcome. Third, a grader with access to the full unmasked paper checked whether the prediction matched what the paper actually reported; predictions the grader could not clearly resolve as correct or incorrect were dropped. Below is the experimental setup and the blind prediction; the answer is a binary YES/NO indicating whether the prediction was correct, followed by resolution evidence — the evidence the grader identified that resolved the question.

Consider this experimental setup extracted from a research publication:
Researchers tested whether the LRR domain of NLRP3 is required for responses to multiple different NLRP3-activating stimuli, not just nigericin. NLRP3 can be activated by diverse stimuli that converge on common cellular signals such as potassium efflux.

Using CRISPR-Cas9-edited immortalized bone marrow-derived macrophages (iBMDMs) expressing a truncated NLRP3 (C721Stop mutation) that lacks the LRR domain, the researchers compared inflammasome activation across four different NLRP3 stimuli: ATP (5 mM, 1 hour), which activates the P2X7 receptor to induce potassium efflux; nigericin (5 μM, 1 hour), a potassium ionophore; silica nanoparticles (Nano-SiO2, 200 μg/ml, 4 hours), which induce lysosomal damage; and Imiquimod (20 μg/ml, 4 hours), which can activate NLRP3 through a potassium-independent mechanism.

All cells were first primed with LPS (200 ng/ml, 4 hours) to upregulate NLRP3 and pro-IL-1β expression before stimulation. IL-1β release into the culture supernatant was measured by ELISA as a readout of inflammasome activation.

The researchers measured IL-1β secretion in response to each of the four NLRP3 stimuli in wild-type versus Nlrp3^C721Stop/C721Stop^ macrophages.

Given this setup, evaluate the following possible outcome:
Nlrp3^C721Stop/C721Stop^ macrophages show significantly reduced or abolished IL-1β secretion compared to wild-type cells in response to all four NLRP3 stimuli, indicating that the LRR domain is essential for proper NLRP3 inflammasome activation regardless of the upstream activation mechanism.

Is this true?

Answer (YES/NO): YES